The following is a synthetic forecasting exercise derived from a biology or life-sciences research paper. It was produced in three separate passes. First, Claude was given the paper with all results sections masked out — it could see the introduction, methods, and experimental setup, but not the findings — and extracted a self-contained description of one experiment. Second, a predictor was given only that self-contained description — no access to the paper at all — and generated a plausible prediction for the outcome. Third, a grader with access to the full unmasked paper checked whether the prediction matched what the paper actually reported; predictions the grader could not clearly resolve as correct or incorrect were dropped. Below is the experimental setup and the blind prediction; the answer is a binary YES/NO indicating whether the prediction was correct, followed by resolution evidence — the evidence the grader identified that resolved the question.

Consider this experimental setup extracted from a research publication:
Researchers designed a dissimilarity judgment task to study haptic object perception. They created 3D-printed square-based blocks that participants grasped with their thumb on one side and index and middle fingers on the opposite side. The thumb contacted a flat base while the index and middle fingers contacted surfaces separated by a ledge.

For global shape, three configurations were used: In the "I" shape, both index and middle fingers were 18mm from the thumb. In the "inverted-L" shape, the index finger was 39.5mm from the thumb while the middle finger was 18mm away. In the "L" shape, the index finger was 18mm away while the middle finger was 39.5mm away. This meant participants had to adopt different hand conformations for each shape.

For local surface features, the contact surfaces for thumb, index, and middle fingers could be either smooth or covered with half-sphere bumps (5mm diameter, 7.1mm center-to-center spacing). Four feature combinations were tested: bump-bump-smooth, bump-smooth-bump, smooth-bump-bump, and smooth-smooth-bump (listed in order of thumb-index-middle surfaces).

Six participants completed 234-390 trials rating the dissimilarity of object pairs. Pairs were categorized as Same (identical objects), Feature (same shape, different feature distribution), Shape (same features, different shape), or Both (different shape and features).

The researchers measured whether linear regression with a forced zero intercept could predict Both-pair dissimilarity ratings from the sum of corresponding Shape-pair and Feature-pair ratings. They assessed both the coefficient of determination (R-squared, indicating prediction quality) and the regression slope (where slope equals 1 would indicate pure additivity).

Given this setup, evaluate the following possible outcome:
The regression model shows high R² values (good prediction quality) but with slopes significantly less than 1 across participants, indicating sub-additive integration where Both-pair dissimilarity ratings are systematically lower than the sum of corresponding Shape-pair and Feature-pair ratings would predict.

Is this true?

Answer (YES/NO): NO